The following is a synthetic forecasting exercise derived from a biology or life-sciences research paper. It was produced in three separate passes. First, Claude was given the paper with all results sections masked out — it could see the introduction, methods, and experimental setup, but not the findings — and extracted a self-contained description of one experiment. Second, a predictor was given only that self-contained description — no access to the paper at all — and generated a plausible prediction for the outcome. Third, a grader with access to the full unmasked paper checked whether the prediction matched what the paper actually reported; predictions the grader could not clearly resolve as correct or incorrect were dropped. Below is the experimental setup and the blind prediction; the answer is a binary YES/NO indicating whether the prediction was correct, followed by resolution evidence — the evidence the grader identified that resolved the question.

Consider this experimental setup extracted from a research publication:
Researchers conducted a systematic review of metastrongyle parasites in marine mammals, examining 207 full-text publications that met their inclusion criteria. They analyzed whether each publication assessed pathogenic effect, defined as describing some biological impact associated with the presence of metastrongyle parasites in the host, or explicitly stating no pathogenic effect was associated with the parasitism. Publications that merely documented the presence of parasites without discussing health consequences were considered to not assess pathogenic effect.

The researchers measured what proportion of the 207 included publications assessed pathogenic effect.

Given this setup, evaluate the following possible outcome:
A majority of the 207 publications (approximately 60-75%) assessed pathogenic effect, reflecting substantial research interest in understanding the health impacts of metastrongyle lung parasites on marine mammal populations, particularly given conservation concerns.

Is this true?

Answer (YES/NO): NO